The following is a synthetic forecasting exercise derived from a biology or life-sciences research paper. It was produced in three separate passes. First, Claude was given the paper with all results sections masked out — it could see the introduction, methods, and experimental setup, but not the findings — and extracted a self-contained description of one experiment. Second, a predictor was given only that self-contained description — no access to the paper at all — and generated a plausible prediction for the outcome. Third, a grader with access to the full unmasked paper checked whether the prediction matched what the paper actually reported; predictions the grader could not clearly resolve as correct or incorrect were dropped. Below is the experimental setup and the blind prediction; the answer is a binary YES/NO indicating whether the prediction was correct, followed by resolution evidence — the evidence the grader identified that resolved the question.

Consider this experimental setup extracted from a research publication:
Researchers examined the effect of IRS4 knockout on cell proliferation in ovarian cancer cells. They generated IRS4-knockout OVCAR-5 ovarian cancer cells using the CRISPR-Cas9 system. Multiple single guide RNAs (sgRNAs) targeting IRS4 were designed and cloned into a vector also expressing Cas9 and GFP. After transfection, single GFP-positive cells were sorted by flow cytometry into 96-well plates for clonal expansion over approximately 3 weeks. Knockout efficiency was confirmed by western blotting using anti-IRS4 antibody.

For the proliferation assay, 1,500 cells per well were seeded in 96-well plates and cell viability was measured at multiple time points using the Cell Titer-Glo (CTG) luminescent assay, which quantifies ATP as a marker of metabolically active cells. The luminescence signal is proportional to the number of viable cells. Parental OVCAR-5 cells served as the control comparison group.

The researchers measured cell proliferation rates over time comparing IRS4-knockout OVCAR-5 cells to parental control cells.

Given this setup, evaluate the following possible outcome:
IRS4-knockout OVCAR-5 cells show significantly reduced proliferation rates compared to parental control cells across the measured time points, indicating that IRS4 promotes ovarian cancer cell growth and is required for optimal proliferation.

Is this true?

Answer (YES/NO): YES